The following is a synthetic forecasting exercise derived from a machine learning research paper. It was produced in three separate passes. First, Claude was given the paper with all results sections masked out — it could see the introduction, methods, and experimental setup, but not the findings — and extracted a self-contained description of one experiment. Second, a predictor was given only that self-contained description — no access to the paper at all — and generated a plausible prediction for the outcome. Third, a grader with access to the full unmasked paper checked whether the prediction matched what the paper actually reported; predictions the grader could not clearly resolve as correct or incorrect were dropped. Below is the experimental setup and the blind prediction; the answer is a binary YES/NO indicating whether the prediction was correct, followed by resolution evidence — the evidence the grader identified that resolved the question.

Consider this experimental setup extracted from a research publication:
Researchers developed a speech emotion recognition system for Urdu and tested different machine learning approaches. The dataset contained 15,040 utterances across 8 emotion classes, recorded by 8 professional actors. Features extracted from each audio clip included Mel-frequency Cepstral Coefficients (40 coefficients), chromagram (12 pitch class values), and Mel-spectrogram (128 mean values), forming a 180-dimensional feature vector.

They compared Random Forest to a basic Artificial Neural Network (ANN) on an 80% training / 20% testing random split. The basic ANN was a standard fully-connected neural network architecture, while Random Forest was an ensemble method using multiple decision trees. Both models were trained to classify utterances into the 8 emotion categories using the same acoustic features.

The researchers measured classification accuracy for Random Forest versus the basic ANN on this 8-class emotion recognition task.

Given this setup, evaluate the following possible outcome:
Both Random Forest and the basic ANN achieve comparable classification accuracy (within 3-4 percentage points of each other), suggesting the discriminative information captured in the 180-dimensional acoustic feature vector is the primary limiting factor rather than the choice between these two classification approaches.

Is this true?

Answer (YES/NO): YES